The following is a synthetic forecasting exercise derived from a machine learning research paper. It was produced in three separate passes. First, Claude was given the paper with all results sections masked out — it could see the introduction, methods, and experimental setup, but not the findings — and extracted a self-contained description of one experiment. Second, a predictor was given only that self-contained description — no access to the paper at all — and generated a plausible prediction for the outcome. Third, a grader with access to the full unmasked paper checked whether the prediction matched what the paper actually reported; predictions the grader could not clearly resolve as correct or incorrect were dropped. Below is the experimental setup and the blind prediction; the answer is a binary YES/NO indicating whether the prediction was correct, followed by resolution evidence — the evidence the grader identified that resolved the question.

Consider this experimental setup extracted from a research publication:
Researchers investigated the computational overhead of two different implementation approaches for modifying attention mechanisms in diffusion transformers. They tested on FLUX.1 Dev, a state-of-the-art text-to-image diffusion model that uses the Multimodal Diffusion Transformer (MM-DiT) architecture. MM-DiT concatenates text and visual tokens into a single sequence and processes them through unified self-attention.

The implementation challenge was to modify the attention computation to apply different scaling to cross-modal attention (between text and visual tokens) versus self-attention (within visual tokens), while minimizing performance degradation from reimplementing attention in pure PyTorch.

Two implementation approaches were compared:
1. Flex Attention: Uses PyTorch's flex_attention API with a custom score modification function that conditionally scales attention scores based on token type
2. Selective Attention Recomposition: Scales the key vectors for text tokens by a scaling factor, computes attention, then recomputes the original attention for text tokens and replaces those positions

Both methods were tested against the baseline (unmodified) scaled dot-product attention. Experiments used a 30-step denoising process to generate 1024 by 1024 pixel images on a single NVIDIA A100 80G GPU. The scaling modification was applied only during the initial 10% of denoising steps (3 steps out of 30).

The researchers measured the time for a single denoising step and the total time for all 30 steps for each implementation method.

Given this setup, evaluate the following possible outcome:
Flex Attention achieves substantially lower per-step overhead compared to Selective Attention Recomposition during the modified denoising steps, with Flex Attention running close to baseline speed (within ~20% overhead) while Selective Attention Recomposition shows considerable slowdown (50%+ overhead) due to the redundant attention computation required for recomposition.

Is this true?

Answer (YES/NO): NO